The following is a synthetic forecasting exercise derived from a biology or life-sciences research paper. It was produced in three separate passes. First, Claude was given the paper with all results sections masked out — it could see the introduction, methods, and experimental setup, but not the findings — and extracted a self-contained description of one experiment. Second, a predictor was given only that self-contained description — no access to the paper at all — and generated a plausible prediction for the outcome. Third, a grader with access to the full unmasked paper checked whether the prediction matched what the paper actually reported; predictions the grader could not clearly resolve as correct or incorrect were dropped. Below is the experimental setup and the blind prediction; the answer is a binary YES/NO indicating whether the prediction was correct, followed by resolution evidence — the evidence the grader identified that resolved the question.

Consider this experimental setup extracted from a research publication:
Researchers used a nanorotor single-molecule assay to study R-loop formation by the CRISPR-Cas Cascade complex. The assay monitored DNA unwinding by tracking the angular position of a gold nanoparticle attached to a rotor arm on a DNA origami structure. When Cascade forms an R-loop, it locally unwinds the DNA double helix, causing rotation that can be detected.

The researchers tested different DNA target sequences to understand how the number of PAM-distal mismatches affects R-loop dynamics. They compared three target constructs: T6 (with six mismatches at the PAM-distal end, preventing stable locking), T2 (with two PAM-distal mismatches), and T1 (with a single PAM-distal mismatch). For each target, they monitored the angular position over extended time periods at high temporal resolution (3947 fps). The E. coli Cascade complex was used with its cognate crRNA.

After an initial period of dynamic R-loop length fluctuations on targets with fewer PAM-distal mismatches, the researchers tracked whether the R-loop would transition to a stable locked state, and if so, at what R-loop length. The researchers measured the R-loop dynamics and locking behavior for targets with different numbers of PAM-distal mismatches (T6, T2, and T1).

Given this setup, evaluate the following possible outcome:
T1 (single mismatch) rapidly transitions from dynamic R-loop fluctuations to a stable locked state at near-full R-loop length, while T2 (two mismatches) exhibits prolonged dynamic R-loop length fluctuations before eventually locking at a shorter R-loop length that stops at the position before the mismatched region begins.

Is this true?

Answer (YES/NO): NO